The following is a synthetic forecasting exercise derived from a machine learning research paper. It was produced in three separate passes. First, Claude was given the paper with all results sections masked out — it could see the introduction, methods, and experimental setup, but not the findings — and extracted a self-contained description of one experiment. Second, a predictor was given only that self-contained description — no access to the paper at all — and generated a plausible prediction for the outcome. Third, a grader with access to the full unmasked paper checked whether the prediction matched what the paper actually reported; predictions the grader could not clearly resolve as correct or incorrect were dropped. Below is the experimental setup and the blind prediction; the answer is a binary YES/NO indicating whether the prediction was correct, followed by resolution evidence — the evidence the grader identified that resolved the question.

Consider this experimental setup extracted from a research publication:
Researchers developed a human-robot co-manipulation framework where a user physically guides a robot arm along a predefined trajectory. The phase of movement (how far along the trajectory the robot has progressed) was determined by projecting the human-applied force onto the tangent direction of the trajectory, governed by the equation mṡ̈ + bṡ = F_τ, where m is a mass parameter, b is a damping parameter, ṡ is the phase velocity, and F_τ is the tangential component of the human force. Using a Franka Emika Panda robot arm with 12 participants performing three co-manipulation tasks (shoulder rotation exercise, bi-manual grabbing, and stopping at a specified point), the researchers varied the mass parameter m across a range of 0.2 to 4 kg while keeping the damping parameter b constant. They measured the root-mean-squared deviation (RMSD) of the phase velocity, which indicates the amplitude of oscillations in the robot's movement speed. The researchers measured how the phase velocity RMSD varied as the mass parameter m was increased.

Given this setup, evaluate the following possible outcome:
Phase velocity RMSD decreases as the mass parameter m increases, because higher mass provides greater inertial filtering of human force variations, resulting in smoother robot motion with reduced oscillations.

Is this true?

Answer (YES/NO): YES